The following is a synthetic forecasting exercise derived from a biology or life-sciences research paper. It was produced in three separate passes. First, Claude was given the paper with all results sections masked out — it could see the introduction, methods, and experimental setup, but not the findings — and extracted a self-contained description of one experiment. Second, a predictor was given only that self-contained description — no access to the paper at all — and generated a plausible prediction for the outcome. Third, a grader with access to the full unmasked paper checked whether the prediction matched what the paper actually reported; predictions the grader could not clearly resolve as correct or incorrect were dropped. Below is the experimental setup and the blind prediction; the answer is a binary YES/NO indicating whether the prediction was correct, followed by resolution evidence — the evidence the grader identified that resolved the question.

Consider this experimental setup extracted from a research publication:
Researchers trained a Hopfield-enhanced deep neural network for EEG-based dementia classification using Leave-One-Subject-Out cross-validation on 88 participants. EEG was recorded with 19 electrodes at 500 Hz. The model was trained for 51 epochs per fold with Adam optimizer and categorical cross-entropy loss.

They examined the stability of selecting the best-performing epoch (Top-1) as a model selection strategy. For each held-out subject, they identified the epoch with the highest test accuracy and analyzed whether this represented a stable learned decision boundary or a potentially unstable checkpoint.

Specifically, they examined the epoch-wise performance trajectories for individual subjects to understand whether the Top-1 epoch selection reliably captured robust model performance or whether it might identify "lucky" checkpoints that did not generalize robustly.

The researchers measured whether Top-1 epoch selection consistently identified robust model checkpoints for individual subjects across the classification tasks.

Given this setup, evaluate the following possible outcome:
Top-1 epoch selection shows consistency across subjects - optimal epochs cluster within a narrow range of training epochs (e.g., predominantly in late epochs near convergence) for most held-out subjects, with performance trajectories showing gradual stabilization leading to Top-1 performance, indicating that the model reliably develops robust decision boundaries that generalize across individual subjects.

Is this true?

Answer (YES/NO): NO